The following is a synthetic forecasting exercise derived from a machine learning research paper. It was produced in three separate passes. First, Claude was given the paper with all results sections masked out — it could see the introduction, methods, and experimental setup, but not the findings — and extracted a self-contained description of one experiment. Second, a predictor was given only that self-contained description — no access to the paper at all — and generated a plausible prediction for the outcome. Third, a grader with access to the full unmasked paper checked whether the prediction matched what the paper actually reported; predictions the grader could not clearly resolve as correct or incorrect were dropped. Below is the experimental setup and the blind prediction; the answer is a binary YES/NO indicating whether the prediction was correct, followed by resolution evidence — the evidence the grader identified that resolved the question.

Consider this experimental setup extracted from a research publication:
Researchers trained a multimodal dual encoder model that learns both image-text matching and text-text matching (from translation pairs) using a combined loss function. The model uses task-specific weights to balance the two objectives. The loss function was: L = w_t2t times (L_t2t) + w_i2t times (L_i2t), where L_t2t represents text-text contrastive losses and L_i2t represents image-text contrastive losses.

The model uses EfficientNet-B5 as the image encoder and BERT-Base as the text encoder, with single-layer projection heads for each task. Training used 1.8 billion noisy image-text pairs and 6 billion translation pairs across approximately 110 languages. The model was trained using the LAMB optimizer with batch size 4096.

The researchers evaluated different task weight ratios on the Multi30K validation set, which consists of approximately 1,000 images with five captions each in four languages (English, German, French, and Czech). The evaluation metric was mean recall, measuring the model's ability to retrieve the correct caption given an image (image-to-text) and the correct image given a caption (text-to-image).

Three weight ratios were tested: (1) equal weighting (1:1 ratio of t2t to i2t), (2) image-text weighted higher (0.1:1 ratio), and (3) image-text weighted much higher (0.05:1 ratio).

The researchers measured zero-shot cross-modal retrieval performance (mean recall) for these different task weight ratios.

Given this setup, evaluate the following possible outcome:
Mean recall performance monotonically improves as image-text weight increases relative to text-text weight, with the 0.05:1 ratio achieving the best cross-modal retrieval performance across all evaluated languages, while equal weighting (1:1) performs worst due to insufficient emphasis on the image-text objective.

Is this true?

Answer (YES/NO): NO